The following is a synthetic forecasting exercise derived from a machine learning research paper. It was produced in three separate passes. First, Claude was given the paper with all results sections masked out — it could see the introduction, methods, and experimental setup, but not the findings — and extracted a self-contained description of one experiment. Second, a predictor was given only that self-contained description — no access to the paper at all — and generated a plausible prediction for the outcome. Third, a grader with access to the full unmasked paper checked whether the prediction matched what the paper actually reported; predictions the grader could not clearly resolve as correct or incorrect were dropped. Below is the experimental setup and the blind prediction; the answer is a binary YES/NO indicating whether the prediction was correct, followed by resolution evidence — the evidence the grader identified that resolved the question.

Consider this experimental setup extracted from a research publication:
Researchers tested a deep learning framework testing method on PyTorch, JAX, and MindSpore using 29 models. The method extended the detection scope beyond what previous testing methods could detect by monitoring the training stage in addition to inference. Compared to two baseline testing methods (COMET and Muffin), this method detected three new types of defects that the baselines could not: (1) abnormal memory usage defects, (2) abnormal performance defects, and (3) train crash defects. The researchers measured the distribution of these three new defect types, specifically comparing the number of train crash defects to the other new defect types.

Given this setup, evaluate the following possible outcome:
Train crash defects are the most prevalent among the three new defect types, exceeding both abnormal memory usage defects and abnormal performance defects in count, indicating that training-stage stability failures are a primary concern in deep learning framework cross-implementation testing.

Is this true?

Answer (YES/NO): YES